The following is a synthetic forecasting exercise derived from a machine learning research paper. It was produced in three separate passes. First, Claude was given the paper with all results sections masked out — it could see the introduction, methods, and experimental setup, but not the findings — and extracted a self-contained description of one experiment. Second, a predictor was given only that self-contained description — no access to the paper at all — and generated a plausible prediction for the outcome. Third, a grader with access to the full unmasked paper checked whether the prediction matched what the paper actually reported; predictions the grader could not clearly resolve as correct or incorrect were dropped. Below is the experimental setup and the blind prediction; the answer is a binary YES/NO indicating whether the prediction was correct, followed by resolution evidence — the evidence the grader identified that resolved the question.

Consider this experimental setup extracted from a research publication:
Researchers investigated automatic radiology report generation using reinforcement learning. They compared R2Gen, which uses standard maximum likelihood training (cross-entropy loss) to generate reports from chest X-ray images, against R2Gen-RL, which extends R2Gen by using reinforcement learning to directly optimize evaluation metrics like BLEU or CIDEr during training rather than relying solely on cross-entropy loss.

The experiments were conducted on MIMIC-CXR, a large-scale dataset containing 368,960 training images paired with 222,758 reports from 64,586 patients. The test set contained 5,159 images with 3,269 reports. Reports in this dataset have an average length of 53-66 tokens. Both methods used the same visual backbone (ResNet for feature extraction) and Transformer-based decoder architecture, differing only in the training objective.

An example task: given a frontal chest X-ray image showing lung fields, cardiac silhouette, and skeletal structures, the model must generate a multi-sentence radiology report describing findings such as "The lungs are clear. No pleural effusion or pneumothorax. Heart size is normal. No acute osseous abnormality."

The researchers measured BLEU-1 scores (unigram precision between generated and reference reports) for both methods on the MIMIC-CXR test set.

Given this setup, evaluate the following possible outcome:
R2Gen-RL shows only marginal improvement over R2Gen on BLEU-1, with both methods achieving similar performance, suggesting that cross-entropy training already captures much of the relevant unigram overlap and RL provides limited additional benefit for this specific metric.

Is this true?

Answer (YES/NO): NO